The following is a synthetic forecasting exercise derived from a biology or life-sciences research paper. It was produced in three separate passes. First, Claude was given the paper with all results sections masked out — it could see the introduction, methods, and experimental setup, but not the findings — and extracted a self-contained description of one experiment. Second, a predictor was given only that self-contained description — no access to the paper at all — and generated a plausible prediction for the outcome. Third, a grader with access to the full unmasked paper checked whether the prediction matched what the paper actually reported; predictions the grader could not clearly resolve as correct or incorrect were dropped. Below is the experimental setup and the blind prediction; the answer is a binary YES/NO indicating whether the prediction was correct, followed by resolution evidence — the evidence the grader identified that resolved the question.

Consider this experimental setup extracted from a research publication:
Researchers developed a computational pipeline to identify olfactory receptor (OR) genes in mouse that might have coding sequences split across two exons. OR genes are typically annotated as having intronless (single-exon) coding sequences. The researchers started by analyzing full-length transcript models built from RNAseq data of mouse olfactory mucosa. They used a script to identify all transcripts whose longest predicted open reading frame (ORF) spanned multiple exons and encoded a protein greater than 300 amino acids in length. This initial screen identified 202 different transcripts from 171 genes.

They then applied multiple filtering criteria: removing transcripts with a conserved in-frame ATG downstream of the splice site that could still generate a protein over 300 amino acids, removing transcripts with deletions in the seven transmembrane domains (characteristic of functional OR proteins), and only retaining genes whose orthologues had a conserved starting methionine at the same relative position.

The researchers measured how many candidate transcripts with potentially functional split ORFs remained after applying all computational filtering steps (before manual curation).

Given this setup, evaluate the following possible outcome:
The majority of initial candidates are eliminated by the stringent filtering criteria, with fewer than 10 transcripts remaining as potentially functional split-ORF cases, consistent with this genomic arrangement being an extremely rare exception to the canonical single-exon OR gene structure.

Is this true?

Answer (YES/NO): NO